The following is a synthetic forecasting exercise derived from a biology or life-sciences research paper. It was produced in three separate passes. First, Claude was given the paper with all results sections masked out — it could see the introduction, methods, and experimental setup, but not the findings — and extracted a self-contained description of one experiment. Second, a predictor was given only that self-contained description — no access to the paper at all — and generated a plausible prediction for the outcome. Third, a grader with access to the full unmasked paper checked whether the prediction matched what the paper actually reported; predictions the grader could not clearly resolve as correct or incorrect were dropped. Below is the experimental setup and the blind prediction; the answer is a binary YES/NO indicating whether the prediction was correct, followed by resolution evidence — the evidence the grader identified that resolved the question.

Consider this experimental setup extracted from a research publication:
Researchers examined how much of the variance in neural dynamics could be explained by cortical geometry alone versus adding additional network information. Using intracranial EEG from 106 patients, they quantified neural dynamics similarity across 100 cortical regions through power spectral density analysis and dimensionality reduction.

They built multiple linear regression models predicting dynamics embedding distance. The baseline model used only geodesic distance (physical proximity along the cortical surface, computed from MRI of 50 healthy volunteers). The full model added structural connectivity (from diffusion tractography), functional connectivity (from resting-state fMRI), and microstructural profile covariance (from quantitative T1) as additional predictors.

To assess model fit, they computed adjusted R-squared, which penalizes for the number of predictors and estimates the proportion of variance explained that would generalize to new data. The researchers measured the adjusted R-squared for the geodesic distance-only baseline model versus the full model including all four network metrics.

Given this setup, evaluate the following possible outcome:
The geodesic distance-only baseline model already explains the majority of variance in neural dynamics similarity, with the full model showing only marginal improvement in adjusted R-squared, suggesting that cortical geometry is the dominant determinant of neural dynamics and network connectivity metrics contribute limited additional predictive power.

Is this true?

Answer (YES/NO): NO